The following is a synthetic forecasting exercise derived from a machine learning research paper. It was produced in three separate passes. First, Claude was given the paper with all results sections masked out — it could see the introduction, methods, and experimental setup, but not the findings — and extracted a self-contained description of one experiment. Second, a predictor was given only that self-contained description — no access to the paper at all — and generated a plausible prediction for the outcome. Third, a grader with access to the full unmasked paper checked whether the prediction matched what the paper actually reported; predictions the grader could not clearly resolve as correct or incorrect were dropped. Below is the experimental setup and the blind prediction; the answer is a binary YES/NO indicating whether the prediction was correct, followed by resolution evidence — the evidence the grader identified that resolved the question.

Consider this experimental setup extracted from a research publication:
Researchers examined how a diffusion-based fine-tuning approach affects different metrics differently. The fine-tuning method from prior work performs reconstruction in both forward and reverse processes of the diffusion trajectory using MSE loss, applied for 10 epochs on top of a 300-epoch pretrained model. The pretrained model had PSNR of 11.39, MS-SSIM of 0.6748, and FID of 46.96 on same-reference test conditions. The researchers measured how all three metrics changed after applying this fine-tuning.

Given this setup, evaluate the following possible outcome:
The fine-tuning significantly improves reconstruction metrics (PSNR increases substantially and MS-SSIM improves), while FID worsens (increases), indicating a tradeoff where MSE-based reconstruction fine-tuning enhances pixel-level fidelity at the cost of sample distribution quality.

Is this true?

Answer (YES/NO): YES